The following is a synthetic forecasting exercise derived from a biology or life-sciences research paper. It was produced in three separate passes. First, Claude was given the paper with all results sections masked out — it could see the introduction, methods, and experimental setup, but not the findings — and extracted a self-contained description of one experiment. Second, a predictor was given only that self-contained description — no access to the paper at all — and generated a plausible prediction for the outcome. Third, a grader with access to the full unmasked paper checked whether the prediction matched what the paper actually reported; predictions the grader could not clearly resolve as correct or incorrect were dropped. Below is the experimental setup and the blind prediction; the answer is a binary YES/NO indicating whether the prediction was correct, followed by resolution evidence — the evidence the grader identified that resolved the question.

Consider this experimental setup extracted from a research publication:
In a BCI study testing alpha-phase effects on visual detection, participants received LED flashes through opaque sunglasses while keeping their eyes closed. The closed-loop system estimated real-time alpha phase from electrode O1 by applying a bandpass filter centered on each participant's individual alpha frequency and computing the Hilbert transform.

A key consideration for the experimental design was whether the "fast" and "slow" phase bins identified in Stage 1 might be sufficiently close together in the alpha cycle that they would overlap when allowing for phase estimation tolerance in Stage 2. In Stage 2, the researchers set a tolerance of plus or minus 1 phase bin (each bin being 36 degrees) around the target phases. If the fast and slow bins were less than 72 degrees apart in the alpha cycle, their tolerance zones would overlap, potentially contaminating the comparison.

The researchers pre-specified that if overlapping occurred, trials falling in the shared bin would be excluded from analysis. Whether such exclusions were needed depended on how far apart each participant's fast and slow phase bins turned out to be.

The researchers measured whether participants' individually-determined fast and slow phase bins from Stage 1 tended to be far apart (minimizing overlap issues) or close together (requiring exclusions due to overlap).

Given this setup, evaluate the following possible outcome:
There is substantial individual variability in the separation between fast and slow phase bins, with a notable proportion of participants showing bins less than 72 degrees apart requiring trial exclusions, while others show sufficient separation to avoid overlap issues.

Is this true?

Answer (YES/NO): YES